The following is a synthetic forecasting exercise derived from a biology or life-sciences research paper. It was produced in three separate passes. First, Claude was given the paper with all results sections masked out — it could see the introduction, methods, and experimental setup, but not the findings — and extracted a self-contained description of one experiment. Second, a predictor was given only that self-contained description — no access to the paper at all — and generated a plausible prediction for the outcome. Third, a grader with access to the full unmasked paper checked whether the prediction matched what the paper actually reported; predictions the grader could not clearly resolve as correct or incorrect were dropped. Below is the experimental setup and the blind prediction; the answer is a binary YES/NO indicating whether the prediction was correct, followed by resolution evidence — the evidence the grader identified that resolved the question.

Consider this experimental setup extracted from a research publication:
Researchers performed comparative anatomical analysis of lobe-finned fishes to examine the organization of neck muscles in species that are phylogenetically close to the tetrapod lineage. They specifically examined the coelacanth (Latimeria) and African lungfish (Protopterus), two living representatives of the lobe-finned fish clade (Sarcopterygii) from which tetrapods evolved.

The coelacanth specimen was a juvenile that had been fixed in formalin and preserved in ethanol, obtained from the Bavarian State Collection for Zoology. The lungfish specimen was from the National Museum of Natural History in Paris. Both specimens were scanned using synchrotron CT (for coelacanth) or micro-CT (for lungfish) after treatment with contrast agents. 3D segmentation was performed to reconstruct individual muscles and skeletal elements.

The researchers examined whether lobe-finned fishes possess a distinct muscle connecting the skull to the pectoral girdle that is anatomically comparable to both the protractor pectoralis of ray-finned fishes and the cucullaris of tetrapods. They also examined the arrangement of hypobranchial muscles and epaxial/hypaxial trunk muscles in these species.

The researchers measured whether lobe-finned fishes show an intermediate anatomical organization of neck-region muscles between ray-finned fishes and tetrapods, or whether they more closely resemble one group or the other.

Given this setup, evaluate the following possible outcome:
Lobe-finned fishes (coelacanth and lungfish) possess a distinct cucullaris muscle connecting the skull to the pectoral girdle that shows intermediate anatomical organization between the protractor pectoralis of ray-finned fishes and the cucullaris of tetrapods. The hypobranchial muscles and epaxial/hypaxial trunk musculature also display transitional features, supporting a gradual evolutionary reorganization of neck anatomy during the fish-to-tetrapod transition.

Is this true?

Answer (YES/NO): NO